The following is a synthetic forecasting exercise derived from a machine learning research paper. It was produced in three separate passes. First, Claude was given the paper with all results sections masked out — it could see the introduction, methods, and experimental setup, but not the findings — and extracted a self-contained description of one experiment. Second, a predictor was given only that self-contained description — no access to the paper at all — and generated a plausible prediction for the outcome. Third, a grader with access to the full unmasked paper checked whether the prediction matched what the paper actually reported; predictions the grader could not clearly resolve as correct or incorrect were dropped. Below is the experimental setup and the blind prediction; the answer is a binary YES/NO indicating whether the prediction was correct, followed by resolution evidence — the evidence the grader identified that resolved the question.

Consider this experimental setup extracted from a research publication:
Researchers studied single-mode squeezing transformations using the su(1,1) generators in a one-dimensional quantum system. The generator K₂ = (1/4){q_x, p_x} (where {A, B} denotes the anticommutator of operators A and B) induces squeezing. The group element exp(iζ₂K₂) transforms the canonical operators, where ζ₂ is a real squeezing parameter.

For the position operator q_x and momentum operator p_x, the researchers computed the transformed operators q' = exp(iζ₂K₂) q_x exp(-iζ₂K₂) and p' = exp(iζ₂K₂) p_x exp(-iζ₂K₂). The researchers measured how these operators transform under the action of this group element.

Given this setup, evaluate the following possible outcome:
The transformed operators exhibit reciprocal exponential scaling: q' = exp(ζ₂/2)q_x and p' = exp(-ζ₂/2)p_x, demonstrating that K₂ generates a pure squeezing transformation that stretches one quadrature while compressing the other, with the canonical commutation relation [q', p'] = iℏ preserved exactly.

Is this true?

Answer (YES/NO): YES